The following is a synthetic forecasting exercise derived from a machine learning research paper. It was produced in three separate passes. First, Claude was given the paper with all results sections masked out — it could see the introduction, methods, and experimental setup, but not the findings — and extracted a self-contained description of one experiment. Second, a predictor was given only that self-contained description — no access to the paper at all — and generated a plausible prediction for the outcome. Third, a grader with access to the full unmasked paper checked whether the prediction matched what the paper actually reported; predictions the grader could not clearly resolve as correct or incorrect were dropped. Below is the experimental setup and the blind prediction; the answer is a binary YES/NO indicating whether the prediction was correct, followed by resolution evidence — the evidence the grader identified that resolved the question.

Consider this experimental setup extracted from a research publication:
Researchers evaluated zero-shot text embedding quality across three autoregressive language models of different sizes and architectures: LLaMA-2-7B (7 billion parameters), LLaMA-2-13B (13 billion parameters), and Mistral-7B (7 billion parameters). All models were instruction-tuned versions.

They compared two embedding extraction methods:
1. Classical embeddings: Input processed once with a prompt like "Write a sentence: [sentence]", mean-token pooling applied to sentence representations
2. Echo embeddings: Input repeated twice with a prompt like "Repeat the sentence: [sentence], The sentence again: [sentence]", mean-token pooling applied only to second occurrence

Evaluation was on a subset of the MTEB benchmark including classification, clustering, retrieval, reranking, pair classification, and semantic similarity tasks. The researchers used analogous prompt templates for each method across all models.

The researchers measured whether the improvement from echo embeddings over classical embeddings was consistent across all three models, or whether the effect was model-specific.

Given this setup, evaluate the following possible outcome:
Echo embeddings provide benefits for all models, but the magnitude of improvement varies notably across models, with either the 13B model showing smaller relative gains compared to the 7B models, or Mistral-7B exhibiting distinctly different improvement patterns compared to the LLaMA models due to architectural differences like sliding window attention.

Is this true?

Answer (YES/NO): NO